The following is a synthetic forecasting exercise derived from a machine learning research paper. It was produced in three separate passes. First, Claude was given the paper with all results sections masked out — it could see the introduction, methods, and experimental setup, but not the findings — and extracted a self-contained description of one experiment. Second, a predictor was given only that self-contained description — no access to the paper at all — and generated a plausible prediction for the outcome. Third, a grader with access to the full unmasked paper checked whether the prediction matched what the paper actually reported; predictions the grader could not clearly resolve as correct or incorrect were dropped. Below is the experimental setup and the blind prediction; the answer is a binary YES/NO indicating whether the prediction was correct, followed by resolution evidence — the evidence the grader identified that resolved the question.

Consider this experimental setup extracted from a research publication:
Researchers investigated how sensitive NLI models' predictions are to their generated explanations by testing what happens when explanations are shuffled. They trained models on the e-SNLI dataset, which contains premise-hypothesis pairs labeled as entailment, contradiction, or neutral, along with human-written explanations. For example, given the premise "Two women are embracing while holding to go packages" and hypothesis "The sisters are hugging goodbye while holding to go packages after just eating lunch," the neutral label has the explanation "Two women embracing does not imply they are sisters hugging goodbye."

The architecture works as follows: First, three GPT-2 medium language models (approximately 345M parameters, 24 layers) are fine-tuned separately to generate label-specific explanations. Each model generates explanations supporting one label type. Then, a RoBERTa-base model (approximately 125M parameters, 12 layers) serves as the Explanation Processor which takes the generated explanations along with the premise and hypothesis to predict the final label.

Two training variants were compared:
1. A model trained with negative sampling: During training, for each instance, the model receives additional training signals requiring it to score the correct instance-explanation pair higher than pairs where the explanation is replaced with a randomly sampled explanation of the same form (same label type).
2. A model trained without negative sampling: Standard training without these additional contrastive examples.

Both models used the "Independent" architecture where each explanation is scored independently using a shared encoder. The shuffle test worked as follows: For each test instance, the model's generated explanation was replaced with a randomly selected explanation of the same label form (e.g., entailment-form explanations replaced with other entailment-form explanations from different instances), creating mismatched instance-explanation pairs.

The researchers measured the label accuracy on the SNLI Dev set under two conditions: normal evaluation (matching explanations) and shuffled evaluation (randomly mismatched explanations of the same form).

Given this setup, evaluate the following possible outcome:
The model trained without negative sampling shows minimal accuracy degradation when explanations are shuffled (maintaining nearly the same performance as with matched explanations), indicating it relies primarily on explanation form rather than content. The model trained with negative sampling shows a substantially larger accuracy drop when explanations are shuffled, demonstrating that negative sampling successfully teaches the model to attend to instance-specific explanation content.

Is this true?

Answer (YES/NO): YES